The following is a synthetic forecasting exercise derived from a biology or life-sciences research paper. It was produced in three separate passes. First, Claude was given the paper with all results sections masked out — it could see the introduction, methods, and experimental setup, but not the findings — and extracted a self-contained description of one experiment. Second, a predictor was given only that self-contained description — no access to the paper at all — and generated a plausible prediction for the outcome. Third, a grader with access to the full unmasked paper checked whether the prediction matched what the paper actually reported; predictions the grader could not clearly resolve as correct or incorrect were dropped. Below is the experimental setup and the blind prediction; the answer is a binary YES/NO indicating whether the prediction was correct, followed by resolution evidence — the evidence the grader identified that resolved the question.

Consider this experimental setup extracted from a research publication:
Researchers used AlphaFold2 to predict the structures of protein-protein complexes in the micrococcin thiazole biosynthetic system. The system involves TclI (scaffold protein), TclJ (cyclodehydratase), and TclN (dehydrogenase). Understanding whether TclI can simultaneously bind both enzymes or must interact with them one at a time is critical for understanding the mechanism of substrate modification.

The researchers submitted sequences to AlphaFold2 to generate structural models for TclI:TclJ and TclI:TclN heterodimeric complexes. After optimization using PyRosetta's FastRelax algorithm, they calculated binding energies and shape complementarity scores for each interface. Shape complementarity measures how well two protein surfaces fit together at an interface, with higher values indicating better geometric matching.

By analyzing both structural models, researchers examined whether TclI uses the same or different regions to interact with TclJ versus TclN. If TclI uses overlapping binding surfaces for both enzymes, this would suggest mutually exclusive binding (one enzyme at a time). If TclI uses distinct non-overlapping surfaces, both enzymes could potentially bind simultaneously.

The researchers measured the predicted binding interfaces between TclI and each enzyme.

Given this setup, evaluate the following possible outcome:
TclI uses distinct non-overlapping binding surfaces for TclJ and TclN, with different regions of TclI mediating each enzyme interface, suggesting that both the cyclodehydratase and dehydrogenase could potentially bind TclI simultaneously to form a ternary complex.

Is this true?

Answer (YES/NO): NO